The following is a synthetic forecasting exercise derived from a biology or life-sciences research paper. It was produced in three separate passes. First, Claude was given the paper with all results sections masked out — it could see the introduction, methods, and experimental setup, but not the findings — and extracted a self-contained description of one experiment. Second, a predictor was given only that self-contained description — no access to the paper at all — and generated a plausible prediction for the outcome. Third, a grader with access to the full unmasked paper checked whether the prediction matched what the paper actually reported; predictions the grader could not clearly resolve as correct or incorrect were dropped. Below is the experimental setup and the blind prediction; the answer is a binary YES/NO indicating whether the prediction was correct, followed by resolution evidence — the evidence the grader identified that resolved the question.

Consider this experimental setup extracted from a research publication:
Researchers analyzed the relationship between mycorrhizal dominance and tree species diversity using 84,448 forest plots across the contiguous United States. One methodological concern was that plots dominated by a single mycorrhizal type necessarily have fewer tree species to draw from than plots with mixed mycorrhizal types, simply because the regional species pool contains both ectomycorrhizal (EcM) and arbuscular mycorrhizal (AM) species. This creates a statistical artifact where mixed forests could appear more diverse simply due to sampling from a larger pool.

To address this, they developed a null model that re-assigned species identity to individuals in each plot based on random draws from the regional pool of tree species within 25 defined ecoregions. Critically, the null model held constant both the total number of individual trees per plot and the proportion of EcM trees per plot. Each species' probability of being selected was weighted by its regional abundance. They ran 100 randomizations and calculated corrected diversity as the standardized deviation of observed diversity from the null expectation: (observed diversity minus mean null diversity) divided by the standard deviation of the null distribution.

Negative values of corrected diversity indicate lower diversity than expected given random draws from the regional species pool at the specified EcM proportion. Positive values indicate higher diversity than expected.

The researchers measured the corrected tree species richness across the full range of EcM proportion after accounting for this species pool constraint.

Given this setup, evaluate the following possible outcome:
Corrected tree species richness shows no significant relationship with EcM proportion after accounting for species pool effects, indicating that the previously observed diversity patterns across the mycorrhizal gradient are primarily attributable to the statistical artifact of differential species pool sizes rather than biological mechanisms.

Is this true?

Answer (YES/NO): NO